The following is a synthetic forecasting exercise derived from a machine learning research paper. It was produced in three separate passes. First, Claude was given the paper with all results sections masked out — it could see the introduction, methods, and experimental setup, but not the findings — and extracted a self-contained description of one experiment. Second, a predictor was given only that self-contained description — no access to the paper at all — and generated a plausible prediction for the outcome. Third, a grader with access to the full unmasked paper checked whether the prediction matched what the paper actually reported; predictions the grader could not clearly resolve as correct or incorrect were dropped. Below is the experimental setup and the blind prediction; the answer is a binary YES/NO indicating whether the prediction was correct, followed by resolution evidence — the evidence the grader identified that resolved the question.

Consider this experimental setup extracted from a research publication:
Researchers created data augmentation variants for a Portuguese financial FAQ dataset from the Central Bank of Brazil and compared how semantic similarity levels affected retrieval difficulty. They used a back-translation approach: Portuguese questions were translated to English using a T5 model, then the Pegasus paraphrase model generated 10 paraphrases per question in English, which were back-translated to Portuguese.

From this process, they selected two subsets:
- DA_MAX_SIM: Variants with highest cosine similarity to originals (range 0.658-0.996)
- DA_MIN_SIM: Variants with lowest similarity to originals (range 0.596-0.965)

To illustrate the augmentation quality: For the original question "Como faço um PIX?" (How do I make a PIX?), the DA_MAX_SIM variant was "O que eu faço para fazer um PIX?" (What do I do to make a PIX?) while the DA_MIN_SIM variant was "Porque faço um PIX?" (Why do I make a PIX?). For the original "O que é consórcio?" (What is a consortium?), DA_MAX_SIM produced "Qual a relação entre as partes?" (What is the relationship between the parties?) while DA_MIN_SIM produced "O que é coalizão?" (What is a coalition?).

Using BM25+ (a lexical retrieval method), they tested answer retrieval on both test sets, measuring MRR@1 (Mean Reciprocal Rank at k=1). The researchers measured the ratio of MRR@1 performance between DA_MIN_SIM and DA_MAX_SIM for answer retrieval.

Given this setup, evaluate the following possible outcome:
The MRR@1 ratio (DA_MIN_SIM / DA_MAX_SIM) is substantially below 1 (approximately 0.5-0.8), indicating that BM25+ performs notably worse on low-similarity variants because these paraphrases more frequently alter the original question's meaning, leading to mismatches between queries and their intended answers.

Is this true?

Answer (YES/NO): YES